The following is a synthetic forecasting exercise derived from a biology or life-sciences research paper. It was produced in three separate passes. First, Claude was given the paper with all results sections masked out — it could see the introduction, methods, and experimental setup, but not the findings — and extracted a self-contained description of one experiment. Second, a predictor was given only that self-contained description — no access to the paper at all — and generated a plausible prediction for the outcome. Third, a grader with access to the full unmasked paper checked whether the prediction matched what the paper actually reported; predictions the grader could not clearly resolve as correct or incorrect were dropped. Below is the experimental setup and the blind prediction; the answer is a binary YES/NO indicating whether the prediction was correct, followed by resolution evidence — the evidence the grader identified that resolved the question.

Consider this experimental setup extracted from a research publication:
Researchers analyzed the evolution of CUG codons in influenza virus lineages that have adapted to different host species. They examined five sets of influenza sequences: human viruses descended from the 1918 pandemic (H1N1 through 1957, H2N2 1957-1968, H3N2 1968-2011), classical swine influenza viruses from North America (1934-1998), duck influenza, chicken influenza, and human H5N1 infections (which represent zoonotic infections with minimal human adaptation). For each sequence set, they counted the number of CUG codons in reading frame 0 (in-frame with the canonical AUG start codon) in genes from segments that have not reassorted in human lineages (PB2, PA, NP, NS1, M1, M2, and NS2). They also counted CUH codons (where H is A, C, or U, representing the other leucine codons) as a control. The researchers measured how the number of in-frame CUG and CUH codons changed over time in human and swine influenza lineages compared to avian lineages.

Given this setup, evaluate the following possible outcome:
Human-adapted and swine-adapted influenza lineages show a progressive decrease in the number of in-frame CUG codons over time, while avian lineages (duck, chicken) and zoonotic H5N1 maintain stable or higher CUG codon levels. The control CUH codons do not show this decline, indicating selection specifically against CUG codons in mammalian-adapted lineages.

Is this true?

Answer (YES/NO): YES